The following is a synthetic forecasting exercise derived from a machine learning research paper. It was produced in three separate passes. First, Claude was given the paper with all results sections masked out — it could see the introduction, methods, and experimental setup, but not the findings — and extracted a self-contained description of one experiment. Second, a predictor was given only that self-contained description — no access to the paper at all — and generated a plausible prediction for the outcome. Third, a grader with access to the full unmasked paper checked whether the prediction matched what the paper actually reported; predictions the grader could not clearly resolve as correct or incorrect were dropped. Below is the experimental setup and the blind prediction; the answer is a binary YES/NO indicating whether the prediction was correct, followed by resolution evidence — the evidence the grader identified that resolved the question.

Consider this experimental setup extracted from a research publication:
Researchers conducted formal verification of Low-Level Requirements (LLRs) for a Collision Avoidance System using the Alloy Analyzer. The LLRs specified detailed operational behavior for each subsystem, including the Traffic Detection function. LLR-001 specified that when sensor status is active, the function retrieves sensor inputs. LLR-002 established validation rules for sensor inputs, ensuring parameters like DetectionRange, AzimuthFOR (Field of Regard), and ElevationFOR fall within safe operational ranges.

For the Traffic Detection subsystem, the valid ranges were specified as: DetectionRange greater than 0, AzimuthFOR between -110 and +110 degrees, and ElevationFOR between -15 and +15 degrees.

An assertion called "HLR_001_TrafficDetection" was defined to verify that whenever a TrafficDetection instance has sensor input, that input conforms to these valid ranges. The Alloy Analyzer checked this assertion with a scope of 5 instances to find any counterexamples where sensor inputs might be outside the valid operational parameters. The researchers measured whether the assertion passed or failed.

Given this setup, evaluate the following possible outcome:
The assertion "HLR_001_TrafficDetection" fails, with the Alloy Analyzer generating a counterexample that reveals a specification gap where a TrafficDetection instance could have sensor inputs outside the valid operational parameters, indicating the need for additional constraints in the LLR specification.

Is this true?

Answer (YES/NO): NO